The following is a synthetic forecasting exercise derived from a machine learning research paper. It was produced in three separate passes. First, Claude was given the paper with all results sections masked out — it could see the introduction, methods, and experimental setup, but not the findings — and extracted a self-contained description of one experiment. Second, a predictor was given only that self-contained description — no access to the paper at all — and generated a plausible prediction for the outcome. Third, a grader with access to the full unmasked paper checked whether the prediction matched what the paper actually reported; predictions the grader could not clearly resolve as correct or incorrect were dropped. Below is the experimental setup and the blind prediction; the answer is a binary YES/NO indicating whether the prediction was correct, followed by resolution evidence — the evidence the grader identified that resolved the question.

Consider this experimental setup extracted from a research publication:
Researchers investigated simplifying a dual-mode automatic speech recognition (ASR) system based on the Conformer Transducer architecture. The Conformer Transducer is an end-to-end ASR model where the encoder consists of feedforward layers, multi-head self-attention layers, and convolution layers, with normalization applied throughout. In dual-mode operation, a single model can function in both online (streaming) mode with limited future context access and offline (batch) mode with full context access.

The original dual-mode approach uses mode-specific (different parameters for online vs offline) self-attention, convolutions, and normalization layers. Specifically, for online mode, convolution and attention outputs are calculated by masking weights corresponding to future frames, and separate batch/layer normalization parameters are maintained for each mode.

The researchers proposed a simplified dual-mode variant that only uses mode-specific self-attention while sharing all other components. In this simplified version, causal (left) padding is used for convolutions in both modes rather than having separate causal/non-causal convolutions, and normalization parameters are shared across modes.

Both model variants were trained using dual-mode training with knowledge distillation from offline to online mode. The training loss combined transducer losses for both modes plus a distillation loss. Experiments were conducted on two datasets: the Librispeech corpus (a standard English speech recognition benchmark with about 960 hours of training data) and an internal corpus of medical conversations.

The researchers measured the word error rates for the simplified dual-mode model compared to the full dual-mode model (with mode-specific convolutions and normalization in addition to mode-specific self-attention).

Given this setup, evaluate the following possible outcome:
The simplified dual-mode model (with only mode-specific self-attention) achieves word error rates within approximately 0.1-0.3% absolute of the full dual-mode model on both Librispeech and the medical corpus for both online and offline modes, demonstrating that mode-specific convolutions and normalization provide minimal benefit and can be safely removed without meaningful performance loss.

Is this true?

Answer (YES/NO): YES